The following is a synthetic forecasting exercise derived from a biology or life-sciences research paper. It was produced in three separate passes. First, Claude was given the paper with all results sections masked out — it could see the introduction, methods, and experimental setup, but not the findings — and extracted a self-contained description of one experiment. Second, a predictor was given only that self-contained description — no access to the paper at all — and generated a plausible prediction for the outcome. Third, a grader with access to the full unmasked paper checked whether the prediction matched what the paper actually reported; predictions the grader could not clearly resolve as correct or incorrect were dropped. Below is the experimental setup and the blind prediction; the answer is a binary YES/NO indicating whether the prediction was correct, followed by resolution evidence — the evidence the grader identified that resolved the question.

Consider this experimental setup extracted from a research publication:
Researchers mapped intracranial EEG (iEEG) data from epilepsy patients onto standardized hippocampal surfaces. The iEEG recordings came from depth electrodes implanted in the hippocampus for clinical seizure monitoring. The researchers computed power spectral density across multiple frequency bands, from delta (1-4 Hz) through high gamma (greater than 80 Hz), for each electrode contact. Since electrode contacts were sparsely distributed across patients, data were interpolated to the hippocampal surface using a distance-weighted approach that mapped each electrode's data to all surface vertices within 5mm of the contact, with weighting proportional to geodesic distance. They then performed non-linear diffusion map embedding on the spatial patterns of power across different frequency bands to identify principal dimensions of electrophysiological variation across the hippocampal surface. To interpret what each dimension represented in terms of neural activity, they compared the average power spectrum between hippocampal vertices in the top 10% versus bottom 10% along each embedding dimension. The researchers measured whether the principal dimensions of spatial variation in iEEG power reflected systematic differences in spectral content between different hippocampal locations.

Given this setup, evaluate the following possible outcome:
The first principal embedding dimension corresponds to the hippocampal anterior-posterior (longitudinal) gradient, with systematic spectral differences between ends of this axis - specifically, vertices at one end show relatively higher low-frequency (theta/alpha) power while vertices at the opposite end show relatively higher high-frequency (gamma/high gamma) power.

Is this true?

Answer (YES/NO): NO